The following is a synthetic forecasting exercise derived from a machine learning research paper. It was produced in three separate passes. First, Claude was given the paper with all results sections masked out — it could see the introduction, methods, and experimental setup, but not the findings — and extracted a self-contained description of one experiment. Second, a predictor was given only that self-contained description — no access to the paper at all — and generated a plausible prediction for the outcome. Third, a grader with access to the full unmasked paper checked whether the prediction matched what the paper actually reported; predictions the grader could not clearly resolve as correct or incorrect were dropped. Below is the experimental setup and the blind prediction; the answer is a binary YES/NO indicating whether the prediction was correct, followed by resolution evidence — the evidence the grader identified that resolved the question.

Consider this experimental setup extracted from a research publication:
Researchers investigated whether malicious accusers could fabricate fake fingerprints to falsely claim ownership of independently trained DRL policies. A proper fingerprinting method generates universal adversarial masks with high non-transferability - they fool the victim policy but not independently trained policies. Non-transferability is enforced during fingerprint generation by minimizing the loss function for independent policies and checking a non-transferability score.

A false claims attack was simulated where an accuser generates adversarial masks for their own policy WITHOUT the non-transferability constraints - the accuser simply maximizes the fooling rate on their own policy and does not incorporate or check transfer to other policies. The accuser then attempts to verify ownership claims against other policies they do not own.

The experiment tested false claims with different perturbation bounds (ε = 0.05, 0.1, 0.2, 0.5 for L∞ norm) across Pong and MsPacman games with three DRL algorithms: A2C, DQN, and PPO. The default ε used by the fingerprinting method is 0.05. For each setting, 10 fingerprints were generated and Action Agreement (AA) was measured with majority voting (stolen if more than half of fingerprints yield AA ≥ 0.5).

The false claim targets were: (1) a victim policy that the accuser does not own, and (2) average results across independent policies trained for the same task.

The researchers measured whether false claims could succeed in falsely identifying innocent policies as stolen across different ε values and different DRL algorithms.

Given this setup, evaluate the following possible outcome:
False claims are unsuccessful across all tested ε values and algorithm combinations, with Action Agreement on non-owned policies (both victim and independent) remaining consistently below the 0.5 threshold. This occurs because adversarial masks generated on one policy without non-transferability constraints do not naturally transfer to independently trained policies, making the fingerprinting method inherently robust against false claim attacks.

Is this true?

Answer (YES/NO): NO